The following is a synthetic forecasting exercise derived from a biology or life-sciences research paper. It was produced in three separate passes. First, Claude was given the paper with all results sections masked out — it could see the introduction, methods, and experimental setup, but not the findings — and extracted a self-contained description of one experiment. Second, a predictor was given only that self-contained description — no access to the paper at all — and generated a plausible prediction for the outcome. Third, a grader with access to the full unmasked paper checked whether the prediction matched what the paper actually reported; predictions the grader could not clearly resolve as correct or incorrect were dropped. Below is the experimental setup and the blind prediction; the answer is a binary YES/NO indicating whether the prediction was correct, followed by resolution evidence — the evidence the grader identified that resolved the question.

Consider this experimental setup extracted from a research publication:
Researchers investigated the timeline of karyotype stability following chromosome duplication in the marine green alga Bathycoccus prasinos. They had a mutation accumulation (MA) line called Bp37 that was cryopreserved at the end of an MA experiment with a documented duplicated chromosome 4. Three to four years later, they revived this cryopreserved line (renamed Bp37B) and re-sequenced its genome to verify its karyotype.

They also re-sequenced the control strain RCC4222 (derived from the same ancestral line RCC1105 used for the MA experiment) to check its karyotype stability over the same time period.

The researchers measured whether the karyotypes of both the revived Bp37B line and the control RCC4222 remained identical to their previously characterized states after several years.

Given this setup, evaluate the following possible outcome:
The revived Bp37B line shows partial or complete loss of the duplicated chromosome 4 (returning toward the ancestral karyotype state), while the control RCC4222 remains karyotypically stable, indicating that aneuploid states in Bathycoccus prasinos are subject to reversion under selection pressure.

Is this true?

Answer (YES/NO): NO